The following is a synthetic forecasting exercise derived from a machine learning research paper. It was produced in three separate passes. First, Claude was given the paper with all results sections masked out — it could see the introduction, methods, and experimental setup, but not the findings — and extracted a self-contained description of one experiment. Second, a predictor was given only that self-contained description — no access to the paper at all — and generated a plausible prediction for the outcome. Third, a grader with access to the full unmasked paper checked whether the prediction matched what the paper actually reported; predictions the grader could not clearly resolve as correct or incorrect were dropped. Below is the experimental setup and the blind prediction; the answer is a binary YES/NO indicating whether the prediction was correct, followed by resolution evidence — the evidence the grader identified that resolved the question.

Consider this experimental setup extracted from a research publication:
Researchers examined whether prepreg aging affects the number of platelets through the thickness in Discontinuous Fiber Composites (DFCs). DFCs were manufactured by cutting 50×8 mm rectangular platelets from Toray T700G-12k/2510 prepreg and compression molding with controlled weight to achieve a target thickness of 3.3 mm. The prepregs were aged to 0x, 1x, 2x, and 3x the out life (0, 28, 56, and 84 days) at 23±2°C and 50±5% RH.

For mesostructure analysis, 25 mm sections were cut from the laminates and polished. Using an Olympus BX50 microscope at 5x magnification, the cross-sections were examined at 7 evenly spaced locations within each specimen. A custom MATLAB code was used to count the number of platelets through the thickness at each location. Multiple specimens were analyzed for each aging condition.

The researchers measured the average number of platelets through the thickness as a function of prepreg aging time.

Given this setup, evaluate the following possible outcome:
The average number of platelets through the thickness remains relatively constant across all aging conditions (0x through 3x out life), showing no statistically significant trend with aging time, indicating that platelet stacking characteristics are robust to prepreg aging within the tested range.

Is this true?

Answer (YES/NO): NO